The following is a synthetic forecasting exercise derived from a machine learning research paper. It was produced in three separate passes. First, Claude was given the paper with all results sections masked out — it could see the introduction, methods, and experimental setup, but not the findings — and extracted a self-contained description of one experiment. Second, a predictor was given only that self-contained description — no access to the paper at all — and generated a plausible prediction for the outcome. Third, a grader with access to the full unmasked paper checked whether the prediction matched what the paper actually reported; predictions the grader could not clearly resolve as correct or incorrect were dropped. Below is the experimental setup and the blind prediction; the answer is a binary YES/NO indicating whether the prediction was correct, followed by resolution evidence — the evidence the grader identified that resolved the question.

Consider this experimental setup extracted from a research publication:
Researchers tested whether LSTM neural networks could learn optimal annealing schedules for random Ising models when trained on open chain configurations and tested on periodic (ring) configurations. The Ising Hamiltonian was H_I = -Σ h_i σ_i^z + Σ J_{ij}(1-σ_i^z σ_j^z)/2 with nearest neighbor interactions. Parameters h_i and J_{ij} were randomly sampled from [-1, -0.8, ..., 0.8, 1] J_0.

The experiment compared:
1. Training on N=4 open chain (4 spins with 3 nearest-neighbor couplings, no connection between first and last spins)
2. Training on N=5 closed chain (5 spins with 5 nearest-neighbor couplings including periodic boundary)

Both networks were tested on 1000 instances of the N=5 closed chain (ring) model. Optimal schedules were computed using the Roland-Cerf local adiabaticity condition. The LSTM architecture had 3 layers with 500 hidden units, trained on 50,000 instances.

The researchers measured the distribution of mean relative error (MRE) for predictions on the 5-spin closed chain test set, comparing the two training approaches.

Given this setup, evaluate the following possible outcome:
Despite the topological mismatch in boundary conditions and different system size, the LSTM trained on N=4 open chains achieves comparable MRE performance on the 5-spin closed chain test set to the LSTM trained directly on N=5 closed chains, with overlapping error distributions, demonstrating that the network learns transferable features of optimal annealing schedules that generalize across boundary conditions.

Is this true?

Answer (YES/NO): YES